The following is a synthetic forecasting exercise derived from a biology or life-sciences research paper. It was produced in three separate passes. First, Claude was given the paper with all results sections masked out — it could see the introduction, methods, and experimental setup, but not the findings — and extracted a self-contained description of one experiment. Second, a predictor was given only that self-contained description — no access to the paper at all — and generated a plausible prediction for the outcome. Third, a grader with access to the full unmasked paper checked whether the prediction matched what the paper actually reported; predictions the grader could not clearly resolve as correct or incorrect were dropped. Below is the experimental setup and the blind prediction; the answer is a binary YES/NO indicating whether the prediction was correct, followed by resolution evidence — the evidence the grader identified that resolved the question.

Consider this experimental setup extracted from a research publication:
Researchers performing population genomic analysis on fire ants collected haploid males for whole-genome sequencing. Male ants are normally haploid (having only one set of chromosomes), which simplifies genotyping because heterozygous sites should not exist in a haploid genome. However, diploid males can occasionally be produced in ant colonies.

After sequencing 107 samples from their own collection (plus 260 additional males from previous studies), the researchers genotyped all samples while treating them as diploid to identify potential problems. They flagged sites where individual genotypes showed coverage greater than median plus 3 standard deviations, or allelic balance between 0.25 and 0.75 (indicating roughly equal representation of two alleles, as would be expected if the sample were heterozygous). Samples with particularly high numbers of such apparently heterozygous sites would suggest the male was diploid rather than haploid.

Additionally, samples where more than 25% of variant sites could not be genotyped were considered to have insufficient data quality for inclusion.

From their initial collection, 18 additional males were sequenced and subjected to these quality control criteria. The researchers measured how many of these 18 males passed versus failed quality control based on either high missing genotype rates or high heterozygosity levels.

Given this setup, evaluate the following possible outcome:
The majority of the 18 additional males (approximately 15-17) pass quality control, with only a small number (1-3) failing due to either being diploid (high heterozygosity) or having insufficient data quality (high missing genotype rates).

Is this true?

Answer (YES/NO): NO